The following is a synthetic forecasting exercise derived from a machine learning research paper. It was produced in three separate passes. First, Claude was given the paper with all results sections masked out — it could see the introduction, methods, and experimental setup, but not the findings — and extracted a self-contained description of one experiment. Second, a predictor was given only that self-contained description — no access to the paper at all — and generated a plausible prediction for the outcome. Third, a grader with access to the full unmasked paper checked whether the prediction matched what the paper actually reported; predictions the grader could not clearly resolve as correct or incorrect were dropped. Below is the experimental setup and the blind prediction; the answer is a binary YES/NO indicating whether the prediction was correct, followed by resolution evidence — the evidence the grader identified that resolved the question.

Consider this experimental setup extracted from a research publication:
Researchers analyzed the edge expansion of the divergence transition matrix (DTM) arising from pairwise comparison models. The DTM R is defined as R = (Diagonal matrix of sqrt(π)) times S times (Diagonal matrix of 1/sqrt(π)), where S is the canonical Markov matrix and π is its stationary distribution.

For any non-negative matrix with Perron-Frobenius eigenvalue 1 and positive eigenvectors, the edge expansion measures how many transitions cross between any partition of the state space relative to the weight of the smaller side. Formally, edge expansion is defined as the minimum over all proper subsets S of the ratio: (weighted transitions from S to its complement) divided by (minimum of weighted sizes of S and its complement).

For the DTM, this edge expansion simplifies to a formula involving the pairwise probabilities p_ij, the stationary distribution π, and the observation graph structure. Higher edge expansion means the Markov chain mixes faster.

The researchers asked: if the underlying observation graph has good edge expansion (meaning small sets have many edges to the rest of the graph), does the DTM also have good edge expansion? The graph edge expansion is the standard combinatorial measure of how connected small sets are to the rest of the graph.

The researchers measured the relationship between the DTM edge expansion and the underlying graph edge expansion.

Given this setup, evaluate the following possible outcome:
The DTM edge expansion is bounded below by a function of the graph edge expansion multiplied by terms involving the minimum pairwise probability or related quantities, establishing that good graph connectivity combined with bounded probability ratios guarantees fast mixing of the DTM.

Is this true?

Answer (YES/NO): YES